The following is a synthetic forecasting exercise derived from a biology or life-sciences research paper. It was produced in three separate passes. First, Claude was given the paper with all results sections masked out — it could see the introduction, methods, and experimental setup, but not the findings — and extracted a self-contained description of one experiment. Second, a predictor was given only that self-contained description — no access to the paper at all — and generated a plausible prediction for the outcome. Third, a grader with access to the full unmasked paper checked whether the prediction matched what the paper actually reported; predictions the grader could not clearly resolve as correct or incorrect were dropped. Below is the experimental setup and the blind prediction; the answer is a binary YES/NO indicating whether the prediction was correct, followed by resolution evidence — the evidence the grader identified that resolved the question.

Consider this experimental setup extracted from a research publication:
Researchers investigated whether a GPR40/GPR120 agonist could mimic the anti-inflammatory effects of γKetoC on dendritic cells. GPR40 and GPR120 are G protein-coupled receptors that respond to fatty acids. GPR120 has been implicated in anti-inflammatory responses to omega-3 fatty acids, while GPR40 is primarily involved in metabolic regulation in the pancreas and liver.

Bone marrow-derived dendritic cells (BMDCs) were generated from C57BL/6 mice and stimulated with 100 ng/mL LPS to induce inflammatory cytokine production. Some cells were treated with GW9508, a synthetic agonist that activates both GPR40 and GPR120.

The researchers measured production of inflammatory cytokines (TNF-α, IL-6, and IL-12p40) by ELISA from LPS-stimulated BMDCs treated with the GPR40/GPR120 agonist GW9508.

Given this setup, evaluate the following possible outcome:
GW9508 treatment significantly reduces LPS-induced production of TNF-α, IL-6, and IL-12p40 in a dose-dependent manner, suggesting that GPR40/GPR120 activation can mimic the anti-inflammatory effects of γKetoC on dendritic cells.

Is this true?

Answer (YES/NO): YES